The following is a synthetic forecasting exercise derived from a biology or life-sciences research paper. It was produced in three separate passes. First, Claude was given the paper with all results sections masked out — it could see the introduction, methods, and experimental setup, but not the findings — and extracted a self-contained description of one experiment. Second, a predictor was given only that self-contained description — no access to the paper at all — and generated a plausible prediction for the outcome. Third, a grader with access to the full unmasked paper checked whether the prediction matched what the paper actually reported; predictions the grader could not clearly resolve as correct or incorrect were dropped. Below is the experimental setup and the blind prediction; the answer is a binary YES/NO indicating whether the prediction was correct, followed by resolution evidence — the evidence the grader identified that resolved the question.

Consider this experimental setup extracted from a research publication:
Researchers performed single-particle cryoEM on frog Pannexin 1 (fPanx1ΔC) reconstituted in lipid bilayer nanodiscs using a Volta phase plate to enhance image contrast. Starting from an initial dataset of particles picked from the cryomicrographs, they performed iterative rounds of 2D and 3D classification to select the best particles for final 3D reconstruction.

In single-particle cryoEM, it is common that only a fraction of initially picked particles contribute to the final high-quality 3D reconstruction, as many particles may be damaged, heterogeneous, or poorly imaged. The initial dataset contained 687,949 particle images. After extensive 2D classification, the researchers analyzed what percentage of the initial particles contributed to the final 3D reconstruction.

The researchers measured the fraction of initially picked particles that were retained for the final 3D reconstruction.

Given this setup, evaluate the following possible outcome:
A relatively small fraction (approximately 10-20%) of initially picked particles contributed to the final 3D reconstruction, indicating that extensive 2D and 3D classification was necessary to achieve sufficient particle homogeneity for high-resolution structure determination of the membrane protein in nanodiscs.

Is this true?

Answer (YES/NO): NO